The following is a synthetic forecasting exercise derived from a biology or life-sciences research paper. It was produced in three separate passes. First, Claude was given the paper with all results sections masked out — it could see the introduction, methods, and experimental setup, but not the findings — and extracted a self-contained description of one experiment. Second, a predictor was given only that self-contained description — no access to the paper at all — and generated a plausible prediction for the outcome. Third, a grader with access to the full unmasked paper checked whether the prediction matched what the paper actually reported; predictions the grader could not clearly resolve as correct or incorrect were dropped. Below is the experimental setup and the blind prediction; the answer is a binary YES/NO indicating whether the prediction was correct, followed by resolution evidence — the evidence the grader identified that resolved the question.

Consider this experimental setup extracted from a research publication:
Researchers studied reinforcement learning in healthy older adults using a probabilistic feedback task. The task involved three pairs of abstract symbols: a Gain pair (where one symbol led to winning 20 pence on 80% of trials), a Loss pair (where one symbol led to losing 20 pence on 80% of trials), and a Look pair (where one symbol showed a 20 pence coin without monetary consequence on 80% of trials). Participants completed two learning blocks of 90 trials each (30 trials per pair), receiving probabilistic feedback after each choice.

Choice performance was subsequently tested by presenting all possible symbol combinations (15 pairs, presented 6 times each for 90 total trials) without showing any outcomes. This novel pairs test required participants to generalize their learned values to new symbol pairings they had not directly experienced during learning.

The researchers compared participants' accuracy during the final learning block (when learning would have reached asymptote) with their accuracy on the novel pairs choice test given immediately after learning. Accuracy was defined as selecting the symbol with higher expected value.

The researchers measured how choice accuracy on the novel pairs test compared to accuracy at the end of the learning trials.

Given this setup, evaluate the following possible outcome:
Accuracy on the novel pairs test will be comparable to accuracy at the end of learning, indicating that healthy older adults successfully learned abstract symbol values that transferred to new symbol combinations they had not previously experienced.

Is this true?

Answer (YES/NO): NO